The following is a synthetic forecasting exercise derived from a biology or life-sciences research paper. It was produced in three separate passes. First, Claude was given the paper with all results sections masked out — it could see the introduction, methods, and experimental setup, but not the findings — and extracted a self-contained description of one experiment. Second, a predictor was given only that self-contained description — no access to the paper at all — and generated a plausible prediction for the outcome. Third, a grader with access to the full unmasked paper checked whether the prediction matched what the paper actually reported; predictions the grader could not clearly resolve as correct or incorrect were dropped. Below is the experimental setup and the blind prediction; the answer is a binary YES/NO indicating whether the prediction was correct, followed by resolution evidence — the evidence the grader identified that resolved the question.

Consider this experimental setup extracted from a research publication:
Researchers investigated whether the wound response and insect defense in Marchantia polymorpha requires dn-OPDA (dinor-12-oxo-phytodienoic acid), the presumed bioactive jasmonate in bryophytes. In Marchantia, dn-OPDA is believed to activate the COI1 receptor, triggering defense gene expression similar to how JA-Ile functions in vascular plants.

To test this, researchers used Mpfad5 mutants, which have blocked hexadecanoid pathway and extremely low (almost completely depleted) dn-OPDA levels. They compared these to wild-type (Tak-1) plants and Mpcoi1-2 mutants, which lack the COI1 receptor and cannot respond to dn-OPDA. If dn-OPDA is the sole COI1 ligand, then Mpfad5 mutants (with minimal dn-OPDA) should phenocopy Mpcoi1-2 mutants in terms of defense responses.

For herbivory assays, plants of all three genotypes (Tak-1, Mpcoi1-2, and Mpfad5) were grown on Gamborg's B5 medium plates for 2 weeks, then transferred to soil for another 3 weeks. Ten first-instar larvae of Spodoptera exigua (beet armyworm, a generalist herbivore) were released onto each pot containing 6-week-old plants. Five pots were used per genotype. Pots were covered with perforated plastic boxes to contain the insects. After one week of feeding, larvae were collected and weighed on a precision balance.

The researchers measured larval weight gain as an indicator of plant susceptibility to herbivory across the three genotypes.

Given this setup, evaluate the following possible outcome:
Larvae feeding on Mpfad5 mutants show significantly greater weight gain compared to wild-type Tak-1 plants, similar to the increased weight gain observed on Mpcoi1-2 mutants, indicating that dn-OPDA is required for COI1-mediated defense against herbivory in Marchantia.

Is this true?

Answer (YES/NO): NO